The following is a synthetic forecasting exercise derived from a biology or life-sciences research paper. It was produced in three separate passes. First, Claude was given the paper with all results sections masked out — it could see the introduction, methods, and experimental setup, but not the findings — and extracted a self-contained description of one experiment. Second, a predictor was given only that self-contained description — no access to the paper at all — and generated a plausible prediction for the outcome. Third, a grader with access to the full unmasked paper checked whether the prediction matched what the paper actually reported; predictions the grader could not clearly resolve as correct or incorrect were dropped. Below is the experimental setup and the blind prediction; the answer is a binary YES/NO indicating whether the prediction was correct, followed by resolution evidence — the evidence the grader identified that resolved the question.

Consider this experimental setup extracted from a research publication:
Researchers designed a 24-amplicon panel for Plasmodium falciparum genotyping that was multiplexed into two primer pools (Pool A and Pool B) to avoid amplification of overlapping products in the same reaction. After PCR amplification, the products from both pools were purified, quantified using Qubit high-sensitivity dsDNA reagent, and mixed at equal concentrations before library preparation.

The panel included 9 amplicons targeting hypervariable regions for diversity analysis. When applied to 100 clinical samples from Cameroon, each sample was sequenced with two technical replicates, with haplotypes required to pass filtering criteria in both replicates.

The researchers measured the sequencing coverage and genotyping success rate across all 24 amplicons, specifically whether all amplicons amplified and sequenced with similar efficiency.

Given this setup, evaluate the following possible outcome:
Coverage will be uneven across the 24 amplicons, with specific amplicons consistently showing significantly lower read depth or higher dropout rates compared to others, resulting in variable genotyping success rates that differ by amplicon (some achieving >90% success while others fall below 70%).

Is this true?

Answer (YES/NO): NO